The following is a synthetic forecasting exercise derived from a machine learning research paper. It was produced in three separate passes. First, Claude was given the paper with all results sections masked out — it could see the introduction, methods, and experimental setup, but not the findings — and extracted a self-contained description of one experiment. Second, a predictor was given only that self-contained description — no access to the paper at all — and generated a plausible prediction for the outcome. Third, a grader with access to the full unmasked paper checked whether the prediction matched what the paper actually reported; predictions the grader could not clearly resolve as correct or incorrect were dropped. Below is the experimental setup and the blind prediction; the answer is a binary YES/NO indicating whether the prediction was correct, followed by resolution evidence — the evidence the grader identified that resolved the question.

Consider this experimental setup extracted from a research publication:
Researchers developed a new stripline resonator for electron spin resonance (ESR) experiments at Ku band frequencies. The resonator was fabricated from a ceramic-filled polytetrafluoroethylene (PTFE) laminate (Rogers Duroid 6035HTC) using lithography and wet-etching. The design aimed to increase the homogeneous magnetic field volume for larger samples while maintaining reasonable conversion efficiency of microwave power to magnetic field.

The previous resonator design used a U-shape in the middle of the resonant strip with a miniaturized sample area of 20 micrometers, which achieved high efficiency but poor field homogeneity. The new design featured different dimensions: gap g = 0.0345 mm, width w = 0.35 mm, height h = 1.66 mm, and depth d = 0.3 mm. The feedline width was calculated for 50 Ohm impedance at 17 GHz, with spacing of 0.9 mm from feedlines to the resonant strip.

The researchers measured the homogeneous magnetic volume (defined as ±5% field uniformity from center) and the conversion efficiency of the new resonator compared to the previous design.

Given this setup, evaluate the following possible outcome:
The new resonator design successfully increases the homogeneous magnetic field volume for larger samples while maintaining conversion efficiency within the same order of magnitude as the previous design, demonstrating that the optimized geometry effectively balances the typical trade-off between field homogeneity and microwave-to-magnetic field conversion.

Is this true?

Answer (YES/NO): YES